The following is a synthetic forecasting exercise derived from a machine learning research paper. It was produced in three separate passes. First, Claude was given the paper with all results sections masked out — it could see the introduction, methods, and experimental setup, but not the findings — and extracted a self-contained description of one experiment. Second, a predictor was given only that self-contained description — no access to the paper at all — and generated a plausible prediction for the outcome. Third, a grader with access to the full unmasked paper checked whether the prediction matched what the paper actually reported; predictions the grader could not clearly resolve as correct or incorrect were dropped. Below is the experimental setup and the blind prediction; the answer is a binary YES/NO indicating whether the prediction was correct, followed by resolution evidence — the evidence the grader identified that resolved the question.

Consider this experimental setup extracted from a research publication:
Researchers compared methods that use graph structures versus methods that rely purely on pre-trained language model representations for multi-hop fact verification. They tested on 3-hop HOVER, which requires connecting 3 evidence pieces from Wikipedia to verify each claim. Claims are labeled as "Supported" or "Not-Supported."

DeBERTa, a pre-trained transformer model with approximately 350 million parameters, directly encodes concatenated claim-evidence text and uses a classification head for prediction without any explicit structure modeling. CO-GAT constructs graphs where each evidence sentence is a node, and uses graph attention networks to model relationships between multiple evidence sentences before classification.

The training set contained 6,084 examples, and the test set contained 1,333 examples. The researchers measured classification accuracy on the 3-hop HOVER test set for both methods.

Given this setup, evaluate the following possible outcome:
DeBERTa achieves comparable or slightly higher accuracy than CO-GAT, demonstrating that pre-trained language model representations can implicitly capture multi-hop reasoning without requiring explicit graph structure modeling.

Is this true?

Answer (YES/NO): NO